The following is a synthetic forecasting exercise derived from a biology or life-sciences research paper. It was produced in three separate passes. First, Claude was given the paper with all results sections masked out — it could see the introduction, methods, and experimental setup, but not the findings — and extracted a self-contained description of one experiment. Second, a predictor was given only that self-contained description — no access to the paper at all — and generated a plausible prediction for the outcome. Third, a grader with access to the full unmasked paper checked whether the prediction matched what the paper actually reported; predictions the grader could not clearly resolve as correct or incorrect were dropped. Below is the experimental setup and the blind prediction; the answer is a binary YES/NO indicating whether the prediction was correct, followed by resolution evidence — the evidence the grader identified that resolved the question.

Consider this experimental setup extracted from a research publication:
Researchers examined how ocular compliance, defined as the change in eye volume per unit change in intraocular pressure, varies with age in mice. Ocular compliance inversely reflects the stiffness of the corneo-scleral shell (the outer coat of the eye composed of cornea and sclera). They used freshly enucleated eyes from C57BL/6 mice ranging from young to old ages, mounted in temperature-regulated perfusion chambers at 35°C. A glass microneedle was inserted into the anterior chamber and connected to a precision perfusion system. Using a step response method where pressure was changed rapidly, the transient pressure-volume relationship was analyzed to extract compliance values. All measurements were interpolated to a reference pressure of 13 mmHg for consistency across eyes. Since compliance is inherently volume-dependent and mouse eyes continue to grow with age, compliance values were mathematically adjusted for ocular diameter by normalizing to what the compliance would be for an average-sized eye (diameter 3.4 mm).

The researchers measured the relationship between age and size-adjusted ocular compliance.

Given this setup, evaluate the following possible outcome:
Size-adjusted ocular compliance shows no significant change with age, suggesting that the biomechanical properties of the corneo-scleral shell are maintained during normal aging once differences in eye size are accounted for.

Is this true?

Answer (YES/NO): NO